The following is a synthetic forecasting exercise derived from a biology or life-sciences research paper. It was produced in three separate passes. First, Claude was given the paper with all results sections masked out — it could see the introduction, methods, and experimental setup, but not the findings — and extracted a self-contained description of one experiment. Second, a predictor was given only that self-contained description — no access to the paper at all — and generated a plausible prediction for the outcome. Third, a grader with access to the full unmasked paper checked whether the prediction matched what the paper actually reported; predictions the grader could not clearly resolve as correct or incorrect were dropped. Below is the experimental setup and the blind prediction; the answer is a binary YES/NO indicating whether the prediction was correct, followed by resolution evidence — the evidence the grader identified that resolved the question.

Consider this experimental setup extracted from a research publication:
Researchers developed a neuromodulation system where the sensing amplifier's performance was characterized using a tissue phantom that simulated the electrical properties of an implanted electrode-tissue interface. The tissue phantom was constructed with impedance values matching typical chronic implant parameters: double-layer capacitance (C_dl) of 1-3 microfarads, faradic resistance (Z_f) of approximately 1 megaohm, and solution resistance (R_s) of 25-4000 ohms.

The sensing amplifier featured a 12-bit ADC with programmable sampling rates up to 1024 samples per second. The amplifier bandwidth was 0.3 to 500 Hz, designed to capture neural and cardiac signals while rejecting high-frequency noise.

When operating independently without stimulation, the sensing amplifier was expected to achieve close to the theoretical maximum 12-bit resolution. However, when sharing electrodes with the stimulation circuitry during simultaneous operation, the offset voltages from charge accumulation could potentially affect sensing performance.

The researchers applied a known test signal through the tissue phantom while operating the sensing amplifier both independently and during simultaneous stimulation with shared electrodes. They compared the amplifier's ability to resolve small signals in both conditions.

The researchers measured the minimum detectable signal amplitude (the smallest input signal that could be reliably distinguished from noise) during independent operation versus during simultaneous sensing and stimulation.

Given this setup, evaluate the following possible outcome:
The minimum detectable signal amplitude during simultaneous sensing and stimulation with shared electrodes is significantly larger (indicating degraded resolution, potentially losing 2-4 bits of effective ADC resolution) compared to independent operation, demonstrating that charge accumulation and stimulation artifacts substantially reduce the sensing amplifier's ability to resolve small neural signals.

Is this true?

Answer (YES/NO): YES